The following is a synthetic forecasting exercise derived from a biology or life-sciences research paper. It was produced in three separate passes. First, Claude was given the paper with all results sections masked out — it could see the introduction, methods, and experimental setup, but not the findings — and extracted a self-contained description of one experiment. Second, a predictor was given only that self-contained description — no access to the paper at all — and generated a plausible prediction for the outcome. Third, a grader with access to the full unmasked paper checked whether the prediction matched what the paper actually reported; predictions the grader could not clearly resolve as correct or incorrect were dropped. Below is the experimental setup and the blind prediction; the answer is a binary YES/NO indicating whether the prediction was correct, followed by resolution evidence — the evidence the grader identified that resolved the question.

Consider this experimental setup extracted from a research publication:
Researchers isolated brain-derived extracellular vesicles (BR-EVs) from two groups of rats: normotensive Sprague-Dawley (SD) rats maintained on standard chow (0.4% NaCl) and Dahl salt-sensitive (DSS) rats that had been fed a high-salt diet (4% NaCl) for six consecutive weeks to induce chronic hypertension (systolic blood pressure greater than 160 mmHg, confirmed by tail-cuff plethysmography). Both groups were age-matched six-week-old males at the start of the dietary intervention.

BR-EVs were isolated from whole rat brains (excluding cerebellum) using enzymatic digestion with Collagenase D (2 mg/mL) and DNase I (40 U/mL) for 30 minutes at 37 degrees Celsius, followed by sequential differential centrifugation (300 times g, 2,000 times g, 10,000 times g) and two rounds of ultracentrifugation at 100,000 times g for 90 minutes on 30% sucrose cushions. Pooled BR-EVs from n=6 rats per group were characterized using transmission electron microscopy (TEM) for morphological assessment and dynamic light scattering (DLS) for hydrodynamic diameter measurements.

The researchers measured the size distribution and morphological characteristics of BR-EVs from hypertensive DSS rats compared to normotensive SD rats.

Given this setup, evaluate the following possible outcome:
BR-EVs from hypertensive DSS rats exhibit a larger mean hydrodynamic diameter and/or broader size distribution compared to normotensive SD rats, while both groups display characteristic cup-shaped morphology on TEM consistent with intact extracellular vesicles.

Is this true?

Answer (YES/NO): NO